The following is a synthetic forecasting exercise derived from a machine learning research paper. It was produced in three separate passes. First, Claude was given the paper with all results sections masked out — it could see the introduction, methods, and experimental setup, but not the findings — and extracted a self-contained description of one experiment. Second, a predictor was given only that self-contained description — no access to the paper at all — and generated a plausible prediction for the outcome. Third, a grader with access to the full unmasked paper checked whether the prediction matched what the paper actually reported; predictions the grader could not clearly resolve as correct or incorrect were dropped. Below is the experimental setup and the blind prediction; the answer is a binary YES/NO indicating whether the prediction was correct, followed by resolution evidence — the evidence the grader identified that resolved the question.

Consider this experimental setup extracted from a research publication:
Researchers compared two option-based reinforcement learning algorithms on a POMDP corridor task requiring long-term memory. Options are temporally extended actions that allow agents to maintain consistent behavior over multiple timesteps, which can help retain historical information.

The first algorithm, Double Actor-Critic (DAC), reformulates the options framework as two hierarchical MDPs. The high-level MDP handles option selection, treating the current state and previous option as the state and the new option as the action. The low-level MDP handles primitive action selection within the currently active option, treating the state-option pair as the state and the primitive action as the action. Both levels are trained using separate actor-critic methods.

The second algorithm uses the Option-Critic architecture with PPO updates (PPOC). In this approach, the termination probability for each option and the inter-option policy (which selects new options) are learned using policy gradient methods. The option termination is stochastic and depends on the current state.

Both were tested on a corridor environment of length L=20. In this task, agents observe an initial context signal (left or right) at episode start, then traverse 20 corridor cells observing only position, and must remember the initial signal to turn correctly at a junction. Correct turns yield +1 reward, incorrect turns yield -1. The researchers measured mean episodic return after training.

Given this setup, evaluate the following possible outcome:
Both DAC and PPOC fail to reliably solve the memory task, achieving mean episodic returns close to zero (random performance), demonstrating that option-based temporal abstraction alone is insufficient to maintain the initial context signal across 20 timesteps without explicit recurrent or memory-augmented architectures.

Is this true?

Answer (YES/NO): NO